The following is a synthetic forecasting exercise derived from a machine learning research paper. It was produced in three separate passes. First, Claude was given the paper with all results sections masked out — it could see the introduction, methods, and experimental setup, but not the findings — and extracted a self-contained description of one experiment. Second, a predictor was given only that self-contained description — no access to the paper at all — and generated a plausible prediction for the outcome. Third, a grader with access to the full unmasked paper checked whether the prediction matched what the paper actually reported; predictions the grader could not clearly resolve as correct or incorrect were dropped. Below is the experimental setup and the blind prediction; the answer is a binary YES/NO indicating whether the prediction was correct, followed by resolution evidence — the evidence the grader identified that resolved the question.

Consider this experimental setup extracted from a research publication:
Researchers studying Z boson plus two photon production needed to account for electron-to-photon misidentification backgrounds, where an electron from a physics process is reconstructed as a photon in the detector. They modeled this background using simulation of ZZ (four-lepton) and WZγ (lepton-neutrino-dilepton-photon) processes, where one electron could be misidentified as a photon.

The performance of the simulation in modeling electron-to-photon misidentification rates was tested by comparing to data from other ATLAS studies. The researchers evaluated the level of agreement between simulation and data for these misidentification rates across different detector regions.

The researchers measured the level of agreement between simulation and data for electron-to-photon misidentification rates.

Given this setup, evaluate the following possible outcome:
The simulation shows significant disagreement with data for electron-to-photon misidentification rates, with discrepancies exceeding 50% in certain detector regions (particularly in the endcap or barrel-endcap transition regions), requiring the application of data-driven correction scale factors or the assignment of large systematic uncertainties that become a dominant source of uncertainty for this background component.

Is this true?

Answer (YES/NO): NO